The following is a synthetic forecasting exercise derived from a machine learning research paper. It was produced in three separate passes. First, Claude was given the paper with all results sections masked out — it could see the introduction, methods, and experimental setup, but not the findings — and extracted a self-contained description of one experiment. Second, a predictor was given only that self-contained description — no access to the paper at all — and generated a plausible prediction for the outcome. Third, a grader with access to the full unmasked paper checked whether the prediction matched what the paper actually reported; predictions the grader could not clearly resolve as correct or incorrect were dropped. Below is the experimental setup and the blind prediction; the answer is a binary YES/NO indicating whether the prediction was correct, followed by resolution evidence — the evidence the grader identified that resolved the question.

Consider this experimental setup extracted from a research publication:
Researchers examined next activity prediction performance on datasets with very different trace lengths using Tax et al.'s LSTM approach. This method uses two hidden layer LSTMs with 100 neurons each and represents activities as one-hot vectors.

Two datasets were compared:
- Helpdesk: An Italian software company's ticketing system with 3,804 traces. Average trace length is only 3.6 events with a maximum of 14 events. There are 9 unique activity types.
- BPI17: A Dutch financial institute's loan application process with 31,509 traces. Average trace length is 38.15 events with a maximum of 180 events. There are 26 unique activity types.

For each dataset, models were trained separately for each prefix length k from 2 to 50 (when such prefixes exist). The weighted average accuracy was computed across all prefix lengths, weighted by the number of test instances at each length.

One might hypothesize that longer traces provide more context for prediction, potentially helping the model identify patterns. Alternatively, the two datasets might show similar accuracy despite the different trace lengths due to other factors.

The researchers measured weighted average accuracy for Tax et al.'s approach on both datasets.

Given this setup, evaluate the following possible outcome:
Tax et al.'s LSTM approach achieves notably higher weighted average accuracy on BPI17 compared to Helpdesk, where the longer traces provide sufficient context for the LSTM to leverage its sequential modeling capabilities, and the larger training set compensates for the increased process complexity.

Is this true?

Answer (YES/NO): YES